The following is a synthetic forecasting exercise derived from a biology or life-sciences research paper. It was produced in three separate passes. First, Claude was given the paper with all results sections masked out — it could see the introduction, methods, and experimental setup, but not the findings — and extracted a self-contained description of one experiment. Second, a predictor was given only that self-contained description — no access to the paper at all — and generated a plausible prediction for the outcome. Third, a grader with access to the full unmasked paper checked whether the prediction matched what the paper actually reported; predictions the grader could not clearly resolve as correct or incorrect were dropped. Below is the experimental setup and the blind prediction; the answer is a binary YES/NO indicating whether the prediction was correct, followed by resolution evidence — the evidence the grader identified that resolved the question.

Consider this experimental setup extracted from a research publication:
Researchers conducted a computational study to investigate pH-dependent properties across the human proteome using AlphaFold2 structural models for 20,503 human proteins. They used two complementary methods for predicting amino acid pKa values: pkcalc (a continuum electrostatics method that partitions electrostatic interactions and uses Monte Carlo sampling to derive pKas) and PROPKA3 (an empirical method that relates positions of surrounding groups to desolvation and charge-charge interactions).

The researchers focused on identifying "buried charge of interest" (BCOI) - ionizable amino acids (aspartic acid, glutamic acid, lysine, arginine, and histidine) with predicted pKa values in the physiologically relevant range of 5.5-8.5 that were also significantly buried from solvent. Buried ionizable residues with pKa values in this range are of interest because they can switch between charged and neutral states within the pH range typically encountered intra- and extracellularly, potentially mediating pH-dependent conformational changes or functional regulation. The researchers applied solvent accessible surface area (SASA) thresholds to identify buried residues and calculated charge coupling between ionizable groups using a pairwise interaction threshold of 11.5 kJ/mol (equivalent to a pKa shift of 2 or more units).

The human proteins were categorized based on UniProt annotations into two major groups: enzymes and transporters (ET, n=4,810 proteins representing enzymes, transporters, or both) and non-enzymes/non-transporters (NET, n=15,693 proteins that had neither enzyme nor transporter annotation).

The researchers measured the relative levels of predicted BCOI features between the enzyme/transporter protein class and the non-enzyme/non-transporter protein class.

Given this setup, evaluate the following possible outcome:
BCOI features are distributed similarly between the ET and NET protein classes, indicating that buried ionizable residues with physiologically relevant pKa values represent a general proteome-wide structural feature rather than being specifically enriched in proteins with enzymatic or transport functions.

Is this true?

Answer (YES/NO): NO